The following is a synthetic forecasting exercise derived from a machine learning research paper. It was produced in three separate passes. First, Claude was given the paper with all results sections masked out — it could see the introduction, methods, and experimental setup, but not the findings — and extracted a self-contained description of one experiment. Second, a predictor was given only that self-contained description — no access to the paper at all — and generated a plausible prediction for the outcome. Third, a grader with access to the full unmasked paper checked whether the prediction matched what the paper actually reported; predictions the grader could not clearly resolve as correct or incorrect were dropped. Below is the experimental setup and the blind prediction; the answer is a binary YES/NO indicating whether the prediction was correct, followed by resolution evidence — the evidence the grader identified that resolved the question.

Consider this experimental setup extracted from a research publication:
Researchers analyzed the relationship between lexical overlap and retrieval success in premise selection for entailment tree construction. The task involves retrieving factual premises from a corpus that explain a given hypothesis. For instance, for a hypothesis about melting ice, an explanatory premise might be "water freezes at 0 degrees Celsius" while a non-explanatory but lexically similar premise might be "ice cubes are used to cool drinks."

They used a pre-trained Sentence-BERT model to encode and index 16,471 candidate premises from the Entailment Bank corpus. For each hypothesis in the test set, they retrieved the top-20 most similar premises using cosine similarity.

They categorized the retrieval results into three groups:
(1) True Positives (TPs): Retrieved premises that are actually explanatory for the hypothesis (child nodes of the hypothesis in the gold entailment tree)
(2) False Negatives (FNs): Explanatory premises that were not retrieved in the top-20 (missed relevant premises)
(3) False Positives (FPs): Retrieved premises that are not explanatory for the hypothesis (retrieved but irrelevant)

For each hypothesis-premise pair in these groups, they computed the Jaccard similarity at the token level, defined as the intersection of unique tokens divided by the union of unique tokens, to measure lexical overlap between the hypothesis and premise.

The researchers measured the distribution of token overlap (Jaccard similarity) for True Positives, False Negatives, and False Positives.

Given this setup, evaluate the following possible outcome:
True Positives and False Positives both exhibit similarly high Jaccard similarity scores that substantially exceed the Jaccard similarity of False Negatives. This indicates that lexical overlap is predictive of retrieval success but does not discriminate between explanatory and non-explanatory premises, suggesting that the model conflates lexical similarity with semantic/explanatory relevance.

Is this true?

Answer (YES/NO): NO